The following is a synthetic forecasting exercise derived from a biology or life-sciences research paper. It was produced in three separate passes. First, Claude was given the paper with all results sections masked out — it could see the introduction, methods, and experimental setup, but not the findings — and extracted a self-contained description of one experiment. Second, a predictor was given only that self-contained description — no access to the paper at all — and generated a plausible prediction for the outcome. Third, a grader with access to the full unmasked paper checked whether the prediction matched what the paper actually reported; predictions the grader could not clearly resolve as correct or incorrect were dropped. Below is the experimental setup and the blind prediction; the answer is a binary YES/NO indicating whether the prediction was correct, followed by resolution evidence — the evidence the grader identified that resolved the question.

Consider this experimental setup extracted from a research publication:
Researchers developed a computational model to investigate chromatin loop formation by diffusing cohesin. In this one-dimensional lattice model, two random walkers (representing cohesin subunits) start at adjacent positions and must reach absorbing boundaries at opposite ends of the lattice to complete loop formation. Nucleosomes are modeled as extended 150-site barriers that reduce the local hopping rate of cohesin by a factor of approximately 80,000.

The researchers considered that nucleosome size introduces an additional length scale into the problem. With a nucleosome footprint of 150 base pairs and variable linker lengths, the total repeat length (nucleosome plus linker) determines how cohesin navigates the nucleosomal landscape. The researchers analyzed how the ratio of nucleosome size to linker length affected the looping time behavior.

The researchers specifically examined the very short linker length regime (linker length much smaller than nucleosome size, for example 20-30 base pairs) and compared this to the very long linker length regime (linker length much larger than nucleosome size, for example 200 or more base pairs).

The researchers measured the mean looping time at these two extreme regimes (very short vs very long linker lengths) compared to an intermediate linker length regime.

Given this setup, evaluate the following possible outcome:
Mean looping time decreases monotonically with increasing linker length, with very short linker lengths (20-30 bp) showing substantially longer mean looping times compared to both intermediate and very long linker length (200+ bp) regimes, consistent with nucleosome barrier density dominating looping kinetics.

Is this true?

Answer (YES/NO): NO